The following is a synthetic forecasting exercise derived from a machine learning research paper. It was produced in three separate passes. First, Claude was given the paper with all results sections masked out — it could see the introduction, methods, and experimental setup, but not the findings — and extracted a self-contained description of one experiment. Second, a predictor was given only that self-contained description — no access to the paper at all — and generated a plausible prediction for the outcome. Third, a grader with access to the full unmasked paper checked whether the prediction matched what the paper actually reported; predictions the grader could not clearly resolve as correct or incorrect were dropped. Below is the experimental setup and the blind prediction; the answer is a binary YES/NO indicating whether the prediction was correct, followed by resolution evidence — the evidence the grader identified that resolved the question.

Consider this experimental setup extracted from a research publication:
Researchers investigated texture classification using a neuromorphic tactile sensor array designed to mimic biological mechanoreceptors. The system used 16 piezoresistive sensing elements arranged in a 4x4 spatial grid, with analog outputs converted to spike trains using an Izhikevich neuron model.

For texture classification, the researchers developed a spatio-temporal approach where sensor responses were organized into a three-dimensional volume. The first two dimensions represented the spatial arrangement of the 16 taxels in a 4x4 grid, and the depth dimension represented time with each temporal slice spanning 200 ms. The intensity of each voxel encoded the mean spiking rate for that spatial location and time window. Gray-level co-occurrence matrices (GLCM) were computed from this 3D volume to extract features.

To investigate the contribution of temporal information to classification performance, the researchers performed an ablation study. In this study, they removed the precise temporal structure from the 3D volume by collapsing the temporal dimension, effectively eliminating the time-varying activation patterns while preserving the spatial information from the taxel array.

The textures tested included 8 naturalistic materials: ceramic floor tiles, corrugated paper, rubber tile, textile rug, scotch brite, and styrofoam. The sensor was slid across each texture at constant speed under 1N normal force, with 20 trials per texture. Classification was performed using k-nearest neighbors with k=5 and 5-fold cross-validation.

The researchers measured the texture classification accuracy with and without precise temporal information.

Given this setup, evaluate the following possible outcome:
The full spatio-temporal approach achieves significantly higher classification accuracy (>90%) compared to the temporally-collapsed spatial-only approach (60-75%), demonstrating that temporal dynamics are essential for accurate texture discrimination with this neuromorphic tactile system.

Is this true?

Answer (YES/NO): NO